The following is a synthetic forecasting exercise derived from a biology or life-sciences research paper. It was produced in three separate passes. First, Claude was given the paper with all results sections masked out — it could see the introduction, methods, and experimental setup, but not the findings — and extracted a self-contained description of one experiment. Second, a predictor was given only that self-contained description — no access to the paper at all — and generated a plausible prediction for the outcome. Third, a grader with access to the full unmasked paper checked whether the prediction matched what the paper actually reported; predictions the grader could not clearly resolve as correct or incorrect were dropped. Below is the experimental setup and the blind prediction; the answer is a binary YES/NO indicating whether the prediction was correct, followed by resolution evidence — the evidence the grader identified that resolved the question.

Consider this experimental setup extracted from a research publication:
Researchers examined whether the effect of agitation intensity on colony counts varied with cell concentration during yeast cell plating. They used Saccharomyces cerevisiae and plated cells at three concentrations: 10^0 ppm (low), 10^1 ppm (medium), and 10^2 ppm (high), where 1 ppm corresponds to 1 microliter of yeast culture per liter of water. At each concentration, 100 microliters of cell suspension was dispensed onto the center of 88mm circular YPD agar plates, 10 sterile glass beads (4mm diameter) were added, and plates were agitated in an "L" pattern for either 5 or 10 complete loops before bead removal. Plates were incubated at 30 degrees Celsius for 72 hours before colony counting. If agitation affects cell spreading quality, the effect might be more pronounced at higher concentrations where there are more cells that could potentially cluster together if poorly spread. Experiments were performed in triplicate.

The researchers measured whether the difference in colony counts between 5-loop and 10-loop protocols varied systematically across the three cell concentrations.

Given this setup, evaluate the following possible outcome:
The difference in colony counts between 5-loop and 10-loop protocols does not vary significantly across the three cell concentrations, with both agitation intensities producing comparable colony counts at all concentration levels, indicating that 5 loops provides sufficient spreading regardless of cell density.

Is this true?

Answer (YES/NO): YES